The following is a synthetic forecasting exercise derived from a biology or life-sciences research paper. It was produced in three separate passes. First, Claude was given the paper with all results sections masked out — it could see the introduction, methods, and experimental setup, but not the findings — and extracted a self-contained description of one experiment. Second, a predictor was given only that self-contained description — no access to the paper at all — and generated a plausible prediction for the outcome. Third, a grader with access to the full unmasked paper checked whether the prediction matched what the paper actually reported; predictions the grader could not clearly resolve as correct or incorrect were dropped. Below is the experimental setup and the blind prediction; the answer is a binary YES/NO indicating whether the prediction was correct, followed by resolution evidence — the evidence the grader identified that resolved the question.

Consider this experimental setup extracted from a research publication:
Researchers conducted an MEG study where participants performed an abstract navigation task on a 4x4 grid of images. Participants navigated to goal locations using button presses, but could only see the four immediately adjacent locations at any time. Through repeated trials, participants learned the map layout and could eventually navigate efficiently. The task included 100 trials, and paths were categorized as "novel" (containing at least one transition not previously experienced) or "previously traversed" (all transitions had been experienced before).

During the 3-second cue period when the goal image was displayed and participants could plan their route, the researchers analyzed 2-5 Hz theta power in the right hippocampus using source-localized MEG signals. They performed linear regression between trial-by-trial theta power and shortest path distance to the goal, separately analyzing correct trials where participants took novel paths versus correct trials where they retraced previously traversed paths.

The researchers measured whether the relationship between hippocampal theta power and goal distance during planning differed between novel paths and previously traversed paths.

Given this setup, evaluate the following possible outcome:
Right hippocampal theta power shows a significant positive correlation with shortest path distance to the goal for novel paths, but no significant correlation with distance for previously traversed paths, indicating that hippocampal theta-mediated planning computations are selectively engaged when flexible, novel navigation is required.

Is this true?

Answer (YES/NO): NO